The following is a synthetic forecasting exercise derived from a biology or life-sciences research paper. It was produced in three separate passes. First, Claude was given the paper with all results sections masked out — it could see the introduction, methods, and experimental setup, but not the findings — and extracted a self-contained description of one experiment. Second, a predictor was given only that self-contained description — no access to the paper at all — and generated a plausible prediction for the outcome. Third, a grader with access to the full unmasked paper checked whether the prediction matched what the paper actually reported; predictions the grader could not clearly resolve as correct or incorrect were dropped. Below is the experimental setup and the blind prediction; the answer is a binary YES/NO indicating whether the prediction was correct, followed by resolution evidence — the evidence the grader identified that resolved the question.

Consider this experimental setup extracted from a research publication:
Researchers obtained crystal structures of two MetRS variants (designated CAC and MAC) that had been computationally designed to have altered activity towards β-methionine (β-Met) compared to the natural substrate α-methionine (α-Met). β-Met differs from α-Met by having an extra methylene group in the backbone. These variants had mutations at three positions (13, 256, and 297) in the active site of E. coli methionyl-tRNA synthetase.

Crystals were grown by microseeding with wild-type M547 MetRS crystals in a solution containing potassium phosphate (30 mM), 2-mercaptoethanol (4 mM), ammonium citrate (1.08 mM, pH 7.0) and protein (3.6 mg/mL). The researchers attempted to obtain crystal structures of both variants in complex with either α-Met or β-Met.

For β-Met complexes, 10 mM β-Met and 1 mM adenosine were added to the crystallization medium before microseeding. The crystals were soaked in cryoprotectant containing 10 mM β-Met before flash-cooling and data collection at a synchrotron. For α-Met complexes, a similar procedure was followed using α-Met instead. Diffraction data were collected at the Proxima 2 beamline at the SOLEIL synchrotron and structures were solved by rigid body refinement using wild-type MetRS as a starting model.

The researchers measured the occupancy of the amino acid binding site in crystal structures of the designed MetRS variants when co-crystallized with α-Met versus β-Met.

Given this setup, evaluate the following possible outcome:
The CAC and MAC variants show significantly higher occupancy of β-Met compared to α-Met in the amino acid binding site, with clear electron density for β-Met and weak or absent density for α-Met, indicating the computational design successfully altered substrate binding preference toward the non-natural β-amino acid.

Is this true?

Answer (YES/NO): YES